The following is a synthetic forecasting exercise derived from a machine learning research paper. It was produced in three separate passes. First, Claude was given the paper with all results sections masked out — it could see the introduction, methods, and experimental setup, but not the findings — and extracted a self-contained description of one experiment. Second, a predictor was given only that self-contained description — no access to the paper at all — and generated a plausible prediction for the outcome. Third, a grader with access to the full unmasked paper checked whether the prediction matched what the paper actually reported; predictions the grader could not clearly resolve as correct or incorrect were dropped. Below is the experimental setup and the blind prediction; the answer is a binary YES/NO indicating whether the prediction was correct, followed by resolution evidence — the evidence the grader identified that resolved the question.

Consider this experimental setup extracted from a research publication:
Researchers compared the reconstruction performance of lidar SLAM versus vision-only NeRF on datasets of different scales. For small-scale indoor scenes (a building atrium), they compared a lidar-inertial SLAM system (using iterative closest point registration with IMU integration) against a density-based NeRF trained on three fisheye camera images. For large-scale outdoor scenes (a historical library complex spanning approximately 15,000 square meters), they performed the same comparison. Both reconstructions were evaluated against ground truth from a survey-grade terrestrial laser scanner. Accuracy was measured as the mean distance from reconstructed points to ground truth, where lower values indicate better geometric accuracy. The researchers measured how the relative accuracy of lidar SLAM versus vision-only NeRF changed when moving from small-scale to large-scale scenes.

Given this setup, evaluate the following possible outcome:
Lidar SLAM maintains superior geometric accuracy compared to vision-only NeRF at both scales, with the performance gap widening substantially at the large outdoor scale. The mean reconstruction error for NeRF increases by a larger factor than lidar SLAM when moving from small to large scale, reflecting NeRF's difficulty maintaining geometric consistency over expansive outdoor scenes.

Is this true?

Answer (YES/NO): NO